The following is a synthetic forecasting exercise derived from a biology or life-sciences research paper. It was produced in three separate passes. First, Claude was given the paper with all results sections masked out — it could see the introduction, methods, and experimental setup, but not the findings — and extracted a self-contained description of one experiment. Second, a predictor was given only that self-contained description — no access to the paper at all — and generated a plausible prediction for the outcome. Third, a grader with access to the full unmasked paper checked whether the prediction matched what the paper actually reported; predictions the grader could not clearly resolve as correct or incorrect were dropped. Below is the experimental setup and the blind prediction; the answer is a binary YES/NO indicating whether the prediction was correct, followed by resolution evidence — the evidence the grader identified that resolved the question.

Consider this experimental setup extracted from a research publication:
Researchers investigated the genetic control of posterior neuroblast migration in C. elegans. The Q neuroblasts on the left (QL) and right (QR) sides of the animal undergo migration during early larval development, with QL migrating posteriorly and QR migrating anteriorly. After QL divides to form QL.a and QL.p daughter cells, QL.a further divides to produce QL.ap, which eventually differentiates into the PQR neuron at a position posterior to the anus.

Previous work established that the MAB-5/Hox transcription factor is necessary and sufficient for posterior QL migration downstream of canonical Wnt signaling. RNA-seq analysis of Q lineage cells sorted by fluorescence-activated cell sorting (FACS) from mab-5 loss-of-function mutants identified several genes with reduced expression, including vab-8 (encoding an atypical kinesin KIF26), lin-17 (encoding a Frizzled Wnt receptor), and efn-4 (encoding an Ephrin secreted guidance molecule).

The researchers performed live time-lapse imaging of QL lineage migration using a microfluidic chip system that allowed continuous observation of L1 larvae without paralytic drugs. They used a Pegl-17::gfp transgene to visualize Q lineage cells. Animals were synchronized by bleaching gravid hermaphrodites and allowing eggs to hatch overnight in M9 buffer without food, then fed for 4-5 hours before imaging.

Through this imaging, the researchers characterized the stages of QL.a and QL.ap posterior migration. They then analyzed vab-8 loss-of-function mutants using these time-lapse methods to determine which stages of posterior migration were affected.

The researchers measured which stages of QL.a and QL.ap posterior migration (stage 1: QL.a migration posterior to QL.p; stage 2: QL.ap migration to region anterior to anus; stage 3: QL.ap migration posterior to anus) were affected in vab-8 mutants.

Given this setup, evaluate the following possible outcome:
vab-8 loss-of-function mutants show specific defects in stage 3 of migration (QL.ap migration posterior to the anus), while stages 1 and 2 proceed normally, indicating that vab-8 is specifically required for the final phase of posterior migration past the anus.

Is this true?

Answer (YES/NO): NO